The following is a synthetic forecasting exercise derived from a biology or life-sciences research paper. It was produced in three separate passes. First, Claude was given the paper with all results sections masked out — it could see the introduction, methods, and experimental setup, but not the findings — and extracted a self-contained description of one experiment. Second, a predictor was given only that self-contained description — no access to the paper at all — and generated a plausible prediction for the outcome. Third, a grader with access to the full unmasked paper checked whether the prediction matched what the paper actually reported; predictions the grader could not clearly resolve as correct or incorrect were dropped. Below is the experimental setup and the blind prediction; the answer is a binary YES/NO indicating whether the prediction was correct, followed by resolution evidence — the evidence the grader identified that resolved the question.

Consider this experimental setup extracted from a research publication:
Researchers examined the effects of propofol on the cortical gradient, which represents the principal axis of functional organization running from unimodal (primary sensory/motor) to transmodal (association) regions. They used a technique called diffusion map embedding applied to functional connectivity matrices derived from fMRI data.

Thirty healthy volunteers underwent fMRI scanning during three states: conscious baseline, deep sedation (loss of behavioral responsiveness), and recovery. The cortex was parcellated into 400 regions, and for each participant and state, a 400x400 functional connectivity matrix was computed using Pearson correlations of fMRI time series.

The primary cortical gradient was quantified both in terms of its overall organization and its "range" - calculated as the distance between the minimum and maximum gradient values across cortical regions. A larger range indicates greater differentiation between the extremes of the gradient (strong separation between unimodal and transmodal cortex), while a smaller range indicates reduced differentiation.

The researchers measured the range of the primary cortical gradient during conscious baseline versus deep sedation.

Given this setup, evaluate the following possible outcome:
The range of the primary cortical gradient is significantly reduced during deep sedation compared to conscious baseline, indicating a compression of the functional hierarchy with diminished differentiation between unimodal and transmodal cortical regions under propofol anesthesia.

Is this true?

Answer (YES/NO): YES